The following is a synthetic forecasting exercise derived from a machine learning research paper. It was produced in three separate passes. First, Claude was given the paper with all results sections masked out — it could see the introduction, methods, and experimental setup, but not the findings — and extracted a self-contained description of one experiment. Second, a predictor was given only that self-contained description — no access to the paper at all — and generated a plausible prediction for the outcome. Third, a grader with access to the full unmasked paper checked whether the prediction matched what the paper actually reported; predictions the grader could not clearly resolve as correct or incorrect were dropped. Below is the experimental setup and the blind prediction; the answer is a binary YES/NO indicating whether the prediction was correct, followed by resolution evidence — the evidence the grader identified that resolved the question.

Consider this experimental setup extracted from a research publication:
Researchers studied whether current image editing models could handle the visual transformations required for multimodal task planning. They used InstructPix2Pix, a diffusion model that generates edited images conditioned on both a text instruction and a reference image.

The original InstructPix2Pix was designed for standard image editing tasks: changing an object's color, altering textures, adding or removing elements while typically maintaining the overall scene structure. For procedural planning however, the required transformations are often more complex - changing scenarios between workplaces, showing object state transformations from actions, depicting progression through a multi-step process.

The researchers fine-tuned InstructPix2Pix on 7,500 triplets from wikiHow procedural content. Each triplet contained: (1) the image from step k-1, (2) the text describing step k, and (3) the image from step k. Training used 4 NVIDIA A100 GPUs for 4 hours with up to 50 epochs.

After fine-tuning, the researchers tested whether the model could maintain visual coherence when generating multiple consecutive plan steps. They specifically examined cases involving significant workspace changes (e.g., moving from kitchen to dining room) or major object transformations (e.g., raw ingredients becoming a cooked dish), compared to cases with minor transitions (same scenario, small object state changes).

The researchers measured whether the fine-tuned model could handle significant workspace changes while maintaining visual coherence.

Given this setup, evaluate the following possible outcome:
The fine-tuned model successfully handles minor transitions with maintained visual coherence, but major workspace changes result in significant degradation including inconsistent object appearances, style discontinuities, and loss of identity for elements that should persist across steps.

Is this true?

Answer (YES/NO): NO